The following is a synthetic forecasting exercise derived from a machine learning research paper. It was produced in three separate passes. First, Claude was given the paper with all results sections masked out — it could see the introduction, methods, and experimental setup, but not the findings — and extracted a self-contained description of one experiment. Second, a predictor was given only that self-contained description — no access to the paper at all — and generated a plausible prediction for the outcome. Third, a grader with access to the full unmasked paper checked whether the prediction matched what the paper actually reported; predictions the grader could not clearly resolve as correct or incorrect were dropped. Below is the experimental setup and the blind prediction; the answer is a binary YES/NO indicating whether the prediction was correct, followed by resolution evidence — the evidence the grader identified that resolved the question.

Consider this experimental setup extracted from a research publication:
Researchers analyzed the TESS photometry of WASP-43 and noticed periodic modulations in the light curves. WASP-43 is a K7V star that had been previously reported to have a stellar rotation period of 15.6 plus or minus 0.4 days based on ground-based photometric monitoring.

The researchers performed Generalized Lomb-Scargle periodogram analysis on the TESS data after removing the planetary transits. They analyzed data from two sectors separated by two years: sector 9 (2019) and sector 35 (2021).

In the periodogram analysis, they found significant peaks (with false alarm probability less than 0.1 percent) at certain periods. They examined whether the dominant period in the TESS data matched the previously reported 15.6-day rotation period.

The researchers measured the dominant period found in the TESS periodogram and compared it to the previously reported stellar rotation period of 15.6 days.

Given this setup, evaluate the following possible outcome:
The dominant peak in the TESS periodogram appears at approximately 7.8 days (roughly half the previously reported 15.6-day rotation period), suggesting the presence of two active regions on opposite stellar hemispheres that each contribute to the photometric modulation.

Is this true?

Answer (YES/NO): NO